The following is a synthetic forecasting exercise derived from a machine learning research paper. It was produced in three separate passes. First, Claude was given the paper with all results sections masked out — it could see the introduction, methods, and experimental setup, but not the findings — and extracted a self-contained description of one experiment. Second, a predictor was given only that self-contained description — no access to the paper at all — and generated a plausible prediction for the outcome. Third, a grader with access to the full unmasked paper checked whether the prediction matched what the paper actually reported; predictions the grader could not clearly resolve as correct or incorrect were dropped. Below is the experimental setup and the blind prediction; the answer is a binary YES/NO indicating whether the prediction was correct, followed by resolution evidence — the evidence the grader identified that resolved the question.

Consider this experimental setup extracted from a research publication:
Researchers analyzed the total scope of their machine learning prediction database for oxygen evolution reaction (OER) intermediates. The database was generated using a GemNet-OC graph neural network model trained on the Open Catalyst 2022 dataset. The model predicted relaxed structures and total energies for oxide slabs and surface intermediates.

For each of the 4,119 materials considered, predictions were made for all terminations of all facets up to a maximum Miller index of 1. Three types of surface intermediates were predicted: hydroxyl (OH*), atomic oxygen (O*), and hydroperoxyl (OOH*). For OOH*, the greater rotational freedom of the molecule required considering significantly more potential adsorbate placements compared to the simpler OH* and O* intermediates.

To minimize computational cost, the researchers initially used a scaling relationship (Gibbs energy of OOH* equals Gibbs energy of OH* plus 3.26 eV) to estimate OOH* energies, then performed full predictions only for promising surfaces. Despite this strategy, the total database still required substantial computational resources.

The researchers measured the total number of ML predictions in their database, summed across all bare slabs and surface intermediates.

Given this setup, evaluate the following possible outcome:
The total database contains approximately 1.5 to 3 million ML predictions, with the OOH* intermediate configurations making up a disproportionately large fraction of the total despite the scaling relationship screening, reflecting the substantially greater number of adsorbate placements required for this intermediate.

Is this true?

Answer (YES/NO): NO